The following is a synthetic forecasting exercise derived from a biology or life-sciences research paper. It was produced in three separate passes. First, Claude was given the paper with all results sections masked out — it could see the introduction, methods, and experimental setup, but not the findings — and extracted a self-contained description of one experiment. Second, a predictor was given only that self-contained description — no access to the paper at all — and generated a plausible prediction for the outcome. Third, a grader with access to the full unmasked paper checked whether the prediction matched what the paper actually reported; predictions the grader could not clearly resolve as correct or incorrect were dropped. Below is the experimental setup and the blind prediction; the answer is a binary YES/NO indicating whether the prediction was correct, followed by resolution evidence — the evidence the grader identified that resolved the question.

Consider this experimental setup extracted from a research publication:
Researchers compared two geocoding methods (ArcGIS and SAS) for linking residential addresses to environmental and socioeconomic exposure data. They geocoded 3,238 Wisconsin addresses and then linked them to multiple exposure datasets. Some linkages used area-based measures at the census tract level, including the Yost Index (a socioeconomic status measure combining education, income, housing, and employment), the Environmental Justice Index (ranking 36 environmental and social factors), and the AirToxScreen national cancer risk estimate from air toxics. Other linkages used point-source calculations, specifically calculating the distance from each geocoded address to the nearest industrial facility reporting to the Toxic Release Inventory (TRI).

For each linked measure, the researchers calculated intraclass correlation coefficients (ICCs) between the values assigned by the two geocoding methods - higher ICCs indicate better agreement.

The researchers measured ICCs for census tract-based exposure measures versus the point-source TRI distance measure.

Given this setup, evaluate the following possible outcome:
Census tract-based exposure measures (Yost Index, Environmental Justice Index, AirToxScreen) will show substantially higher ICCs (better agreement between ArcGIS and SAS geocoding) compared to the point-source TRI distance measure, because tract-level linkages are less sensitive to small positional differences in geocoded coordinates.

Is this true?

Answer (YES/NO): NO